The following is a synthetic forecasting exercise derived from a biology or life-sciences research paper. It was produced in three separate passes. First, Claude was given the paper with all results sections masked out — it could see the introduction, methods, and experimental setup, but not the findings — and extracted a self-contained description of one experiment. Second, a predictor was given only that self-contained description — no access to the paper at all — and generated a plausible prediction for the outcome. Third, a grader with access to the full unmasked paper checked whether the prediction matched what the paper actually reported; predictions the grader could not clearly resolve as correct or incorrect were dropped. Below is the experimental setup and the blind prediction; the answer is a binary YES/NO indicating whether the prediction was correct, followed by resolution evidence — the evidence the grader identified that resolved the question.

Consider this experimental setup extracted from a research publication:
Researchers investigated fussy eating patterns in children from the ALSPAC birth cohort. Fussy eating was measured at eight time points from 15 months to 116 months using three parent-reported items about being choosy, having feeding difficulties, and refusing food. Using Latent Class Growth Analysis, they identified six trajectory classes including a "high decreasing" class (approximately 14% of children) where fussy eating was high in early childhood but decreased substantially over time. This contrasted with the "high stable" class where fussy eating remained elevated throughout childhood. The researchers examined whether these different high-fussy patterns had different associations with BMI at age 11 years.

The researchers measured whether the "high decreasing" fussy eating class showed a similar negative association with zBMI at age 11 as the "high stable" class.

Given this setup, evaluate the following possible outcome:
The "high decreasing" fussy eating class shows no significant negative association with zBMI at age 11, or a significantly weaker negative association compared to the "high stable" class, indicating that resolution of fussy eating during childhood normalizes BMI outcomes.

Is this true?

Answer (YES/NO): YES